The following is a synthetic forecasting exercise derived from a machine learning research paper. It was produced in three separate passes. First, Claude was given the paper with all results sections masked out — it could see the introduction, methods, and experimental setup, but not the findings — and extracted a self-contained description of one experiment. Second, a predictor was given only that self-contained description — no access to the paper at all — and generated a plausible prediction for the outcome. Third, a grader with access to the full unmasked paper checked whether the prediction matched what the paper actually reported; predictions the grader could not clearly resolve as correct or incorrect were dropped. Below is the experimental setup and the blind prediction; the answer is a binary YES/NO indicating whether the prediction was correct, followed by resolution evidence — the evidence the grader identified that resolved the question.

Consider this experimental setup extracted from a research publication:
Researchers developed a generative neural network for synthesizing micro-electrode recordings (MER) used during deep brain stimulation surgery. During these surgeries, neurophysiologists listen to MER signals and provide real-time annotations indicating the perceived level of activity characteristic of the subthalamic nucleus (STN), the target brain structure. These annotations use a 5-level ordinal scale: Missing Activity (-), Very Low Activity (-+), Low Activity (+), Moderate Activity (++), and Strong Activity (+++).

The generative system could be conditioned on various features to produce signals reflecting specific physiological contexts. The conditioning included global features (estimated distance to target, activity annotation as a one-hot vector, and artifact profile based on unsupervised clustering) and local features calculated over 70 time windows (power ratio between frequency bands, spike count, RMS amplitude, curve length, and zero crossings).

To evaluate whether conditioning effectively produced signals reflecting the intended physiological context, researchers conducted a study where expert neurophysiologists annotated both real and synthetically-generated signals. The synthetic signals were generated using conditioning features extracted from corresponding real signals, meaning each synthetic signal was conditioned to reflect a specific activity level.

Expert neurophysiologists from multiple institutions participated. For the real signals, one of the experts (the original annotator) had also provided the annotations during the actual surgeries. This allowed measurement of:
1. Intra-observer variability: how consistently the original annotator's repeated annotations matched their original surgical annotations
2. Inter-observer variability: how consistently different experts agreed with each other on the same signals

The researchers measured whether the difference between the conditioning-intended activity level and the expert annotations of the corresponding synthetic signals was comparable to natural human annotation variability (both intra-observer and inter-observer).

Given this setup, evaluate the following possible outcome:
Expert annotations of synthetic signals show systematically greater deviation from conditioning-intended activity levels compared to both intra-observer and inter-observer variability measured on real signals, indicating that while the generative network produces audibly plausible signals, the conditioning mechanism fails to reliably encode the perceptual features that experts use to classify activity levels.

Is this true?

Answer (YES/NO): NO